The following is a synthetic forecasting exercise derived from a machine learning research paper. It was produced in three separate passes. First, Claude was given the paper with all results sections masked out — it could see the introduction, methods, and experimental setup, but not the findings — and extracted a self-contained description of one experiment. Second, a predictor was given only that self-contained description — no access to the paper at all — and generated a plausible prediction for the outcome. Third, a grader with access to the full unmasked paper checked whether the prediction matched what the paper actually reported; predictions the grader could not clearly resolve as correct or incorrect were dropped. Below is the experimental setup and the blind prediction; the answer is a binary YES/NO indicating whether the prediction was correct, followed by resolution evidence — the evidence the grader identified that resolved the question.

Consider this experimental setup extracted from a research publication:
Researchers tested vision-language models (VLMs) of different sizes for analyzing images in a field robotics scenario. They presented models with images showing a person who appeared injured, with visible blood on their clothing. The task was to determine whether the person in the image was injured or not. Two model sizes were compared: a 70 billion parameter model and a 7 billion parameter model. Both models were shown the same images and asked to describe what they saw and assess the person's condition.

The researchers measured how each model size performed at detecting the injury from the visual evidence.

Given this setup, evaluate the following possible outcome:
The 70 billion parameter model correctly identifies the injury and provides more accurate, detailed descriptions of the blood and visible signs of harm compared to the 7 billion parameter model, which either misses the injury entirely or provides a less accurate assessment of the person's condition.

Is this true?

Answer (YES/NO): YES